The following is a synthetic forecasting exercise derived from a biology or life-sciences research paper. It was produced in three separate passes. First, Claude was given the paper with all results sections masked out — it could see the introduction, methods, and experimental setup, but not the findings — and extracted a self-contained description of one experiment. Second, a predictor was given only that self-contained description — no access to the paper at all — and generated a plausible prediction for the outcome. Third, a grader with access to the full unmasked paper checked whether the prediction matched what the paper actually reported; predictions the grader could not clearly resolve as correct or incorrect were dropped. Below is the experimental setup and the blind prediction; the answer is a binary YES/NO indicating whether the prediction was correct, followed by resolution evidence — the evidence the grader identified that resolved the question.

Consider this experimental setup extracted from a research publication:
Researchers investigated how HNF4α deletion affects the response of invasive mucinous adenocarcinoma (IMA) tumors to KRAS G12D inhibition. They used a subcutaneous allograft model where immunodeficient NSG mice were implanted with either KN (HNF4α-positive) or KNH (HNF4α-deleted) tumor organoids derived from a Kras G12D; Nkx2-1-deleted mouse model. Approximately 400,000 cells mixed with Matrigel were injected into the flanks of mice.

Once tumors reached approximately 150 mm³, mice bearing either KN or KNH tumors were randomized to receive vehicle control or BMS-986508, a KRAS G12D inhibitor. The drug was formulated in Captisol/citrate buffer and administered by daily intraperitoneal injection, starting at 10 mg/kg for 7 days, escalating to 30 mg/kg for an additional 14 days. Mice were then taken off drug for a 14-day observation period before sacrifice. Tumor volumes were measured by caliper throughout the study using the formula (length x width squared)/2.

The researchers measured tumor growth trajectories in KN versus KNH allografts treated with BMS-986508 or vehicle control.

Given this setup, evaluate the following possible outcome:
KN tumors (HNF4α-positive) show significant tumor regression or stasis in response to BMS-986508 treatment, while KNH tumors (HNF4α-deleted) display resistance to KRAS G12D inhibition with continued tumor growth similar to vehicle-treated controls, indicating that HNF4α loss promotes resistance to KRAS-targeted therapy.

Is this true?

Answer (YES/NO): NO